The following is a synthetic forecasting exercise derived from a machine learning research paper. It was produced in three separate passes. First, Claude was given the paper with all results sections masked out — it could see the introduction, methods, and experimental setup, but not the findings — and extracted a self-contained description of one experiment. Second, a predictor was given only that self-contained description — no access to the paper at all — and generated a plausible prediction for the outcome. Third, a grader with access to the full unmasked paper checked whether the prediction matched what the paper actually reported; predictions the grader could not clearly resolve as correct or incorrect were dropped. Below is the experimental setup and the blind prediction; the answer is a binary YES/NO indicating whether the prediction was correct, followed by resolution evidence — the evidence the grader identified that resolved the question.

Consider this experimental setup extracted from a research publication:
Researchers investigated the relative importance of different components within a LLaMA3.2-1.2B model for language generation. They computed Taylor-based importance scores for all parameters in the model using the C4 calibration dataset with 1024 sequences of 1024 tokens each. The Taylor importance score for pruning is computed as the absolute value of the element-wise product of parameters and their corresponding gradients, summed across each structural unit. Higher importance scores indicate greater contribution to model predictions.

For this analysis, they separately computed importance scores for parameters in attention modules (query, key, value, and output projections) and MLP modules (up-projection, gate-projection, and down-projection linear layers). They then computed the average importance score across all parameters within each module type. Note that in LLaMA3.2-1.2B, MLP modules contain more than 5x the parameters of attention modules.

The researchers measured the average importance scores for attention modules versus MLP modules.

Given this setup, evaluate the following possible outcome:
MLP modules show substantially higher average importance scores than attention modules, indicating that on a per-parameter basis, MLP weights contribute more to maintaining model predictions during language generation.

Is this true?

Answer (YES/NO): NO